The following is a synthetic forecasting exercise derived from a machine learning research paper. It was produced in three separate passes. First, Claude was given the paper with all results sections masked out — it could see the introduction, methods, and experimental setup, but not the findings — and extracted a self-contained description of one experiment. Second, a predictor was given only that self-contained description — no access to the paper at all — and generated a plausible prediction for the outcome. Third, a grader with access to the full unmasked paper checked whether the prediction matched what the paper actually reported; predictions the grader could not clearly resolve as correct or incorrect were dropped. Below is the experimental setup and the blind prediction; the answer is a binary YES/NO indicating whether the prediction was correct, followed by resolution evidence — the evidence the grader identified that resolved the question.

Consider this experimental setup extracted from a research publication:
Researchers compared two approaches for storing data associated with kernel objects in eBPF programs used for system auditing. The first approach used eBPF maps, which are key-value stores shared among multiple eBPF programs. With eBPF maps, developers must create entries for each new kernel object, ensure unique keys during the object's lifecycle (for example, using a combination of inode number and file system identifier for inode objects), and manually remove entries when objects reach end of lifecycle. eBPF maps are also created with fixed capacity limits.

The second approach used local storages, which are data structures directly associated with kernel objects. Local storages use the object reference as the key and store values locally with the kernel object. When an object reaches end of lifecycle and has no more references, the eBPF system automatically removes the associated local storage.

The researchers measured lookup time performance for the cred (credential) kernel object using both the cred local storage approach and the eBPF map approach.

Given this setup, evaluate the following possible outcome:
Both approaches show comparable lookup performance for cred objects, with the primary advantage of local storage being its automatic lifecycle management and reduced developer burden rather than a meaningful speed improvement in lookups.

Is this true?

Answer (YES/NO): NO